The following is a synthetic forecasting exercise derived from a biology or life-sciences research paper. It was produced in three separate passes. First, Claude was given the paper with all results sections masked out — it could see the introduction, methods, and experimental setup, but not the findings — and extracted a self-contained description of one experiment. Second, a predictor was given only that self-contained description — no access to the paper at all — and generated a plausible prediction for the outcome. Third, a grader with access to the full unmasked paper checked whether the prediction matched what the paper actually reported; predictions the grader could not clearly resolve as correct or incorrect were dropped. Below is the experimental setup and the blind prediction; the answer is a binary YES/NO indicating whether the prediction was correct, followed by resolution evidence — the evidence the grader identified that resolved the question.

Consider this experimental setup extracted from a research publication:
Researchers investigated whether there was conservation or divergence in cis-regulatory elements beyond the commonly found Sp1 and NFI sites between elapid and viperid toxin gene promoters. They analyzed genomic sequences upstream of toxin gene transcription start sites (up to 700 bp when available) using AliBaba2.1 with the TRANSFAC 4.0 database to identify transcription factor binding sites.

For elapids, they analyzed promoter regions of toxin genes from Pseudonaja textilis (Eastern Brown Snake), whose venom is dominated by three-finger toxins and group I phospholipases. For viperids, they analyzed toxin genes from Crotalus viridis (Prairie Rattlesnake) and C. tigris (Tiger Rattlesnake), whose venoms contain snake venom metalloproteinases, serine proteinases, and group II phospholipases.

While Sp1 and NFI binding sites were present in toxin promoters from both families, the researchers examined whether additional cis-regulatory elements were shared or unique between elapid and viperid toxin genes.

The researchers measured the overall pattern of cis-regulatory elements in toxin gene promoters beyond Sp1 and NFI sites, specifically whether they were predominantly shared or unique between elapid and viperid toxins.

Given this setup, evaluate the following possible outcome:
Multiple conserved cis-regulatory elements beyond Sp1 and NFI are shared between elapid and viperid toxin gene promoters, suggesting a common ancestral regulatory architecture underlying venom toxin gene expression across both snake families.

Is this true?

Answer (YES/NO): NO